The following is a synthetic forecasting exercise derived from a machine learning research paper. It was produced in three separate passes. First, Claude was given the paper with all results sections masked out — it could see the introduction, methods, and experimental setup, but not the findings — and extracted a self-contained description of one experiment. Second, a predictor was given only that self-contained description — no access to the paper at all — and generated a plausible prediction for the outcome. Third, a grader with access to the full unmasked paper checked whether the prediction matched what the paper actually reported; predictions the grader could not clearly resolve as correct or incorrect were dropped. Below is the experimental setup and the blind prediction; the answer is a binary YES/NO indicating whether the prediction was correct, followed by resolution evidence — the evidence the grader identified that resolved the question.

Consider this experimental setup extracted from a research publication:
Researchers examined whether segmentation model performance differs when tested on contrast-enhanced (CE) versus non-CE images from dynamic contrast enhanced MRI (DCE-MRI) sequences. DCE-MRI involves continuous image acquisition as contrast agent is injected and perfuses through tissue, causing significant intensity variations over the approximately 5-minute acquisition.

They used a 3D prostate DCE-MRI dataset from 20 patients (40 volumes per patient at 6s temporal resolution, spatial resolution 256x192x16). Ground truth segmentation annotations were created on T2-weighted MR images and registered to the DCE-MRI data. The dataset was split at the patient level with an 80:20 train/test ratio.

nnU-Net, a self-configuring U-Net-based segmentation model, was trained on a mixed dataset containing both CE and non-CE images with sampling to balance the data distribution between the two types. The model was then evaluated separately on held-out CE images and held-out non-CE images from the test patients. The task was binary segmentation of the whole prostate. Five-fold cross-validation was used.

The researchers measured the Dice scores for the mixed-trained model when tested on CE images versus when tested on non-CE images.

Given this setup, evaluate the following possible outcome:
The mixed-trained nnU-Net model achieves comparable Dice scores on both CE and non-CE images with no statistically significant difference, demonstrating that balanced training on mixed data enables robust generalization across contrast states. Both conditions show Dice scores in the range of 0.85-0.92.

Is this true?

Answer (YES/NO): NO